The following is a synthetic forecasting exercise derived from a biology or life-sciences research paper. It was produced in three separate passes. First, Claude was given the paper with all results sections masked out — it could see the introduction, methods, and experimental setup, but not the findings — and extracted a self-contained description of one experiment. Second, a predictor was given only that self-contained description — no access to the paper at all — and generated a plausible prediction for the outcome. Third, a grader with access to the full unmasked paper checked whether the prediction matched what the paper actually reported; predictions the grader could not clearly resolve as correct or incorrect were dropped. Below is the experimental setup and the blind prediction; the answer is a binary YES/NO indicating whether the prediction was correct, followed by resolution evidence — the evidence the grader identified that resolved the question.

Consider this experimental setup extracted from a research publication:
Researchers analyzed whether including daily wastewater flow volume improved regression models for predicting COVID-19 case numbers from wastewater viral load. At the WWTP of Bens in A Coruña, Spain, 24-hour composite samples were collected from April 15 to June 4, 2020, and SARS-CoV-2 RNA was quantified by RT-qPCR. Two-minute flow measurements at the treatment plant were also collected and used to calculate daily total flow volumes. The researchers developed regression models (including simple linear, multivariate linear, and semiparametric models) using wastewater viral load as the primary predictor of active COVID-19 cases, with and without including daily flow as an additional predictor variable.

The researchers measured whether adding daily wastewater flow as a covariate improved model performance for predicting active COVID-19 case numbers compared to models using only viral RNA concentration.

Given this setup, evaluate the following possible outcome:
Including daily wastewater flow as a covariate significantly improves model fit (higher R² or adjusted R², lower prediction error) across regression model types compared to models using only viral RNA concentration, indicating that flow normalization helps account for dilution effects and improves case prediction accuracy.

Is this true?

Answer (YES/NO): NO